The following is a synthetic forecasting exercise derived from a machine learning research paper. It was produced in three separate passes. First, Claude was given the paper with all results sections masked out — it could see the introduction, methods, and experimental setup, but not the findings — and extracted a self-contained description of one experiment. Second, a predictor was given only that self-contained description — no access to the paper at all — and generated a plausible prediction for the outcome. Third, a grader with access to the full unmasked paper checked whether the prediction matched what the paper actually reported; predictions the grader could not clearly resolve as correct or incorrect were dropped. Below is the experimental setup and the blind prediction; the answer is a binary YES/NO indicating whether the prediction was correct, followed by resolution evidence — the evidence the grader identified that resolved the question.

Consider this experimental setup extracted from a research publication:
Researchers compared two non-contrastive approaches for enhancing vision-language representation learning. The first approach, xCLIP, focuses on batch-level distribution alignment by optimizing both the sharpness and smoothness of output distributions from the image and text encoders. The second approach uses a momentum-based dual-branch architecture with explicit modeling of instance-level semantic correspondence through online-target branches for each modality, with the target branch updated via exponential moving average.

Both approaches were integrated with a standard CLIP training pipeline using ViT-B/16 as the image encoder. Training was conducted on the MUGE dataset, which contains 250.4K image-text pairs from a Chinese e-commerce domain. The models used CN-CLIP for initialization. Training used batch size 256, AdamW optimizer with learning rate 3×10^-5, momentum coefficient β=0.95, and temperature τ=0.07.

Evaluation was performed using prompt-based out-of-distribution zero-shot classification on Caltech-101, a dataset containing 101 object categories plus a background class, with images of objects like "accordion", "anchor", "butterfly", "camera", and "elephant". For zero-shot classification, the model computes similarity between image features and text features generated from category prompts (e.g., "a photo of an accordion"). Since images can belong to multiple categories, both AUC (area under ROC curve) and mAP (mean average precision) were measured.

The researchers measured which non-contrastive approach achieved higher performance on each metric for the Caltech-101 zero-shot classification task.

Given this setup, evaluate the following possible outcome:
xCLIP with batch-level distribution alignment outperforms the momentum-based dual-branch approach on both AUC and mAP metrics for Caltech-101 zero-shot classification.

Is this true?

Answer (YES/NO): NO